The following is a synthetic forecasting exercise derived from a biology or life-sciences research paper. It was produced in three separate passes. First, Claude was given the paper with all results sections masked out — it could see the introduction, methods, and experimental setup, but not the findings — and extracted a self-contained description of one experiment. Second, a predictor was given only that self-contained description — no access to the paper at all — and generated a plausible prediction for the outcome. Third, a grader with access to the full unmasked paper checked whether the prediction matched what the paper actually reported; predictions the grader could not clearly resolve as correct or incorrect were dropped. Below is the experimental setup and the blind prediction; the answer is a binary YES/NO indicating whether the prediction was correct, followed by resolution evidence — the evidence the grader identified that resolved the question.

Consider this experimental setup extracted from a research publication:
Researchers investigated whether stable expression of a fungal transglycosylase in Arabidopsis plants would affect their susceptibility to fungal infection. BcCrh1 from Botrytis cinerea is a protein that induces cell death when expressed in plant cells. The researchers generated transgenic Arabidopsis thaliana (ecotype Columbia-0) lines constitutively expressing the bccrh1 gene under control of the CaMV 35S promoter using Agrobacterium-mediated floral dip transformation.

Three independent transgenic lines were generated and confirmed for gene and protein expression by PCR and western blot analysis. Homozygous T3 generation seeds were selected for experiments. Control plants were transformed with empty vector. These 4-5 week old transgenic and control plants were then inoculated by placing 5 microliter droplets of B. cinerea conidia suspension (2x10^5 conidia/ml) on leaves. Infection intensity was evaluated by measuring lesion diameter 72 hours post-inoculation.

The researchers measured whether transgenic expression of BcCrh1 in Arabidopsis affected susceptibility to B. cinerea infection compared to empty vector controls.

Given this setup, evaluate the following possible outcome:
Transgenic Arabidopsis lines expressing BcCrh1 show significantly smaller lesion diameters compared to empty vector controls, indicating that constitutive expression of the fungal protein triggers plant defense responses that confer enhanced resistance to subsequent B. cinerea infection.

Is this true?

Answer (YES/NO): YES